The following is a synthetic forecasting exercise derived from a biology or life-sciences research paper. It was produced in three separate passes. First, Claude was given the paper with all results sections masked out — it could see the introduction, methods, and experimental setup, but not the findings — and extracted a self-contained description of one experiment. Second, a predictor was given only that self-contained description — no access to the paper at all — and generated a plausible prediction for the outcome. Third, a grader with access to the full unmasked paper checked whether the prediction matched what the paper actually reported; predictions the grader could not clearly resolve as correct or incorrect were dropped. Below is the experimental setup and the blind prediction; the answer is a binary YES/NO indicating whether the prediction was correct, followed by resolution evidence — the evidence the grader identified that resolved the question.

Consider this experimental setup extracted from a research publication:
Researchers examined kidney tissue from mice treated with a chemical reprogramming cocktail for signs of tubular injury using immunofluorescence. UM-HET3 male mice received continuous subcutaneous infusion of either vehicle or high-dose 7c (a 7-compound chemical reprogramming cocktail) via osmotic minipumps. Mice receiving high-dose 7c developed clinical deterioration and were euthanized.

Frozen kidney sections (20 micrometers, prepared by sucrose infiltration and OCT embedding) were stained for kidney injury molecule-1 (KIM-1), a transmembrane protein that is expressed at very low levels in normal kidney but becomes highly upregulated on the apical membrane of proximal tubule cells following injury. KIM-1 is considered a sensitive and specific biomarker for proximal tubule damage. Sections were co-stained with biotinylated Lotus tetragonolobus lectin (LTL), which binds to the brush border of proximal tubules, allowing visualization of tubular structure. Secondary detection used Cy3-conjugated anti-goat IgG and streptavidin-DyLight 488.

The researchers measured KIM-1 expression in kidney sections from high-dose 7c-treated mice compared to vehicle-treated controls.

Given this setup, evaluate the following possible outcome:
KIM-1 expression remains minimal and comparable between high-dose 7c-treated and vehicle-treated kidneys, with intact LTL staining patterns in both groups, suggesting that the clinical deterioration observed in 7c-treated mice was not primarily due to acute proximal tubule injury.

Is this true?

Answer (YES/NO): NO